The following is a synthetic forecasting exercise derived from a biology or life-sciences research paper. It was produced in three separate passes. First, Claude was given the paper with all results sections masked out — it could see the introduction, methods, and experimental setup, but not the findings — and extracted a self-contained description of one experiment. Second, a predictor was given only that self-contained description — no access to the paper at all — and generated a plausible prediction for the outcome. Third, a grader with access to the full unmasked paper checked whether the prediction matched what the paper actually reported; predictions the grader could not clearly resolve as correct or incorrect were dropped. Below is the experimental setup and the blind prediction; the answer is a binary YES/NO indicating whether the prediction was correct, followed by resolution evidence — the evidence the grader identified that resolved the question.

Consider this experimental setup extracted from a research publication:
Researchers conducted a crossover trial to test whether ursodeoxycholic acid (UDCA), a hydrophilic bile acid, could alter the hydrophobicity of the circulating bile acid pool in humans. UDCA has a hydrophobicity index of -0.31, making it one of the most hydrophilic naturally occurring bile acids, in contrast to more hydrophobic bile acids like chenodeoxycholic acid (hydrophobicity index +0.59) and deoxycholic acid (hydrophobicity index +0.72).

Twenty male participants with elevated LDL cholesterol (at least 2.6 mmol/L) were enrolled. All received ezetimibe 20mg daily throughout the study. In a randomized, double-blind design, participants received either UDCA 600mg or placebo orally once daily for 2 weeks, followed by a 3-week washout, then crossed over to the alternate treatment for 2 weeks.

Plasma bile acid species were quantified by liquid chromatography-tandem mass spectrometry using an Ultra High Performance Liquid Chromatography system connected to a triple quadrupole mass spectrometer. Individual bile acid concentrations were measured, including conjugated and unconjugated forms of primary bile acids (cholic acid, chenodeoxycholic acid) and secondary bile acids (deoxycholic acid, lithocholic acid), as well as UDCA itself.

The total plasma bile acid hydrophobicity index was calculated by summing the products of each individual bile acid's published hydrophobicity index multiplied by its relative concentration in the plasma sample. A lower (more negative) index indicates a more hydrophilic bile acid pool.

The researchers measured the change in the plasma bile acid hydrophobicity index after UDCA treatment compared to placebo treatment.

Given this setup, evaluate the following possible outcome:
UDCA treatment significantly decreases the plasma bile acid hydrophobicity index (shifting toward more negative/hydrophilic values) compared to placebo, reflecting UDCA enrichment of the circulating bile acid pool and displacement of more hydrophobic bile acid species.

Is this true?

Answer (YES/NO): YES